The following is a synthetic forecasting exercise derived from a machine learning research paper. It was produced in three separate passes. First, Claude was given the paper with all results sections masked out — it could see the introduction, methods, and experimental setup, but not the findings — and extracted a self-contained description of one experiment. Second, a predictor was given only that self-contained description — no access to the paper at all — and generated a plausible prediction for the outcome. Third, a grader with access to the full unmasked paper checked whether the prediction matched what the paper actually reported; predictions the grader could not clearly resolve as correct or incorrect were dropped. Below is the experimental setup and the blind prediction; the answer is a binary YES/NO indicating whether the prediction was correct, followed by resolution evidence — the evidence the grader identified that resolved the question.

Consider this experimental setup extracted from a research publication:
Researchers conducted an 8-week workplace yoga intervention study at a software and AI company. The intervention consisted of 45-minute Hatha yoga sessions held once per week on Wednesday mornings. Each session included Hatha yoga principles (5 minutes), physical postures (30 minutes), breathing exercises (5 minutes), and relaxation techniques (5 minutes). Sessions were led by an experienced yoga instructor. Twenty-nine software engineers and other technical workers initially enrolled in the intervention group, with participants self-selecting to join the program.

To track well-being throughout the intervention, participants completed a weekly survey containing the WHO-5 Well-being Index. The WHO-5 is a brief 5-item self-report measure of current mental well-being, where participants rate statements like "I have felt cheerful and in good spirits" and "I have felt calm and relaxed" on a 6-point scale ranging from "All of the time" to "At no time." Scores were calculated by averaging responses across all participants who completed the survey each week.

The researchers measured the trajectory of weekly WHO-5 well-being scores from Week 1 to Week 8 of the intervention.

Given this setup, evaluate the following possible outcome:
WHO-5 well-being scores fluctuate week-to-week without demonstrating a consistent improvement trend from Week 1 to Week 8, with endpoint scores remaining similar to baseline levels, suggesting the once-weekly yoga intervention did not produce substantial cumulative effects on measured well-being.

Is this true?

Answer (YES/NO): NO